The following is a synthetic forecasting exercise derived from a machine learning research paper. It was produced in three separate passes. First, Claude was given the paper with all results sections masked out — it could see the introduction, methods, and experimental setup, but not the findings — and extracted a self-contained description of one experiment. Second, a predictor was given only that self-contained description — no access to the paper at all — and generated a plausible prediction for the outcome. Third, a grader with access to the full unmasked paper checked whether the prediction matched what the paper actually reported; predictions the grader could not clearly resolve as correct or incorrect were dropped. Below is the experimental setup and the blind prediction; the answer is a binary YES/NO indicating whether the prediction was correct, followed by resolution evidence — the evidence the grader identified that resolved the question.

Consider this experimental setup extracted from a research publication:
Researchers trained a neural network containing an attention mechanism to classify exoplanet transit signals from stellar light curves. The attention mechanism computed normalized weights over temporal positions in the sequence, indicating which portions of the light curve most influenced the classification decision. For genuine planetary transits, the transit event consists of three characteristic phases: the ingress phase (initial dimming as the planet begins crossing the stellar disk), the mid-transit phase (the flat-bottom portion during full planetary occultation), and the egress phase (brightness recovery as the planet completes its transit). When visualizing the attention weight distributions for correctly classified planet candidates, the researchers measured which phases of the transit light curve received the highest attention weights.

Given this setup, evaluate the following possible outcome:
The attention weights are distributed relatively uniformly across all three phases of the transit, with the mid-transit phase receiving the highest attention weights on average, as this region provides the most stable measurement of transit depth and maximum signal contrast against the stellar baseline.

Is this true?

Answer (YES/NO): NO